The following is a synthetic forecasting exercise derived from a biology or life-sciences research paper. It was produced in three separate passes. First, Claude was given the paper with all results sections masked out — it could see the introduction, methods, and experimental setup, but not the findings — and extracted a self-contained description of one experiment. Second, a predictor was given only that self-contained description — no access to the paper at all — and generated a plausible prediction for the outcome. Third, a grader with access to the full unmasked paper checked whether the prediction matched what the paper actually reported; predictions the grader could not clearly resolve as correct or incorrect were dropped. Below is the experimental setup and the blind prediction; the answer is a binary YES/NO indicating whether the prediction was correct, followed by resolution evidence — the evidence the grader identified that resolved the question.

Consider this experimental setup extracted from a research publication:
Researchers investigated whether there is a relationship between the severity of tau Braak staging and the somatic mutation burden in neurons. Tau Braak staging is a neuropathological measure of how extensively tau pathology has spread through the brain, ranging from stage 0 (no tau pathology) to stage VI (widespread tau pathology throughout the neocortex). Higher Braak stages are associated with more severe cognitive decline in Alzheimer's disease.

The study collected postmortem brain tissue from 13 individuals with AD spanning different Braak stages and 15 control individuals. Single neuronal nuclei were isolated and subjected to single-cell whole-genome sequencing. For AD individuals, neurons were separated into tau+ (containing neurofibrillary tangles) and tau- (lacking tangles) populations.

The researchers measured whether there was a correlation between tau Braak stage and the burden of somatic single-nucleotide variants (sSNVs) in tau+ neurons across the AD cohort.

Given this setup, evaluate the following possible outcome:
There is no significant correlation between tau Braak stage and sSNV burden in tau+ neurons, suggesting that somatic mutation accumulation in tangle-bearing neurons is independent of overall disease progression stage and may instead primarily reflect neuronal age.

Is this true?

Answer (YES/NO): YES